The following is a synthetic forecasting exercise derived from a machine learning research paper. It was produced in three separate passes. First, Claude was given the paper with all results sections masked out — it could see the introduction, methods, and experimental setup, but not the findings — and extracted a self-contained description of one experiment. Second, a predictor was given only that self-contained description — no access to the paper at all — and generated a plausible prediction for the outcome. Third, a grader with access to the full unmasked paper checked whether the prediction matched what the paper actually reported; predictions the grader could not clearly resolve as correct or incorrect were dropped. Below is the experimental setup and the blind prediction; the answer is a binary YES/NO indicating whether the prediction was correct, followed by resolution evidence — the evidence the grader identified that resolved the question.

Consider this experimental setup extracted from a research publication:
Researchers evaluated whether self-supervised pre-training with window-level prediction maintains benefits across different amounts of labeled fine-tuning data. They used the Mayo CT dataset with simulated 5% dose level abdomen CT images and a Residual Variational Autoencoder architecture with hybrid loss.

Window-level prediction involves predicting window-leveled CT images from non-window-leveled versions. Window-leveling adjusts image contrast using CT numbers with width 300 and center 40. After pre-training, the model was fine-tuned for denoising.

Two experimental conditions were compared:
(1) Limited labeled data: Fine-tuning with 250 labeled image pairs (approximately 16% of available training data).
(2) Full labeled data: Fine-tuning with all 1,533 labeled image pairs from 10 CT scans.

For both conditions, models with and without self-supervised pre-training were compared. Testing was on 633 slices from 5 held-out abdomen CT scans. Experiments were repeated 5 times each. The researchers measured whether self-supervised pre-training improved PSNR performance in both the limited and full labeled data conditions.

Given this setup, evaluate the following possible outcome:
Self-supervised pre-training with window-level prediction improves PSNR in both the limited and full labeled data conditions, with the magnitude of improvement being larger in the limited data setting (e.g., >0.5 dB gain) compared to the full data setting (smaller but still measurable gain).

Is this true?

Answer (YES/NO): YES